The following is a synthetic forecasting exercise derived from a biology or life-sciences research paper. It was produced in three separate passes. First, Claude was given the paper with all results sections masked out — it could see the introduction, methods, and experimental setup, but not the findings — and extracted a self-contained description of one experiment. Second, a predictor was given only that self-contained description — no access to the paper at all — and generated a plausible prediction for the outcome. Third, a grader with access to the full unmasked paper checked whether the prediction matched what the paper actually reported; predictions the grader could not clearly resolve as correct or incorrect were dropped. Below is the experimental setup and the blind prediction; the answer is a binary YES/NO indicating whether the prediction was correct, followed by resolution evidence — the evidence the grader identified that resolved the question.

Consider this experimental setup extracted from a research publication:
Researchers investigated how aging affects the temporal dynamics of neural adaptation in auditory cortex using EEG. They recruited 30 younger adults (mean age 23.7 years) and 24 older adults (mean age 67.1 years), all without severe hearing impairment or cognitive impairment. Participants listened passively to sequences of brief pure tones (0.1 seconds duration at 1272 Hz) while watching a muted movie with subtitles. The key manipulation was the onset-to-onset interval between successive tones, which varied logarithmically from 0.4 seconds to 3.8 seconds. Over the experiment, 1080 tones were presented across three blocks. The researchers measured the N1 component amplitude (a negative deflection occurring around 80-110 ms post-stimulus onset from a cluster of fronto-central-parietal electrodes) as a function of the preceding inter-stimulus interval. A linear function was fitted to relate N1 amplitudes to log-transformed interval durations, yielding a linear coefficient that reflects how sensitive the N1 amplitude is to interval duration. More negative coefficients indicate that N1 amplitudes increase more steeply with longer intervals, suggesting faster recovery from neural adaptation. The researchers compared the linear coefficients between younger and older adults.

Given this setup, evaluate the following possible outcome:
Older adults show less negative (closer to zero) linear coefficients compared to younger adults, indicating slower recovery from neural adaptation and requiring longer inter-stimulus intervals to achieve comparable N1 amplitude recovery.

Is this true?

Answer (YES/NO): NO